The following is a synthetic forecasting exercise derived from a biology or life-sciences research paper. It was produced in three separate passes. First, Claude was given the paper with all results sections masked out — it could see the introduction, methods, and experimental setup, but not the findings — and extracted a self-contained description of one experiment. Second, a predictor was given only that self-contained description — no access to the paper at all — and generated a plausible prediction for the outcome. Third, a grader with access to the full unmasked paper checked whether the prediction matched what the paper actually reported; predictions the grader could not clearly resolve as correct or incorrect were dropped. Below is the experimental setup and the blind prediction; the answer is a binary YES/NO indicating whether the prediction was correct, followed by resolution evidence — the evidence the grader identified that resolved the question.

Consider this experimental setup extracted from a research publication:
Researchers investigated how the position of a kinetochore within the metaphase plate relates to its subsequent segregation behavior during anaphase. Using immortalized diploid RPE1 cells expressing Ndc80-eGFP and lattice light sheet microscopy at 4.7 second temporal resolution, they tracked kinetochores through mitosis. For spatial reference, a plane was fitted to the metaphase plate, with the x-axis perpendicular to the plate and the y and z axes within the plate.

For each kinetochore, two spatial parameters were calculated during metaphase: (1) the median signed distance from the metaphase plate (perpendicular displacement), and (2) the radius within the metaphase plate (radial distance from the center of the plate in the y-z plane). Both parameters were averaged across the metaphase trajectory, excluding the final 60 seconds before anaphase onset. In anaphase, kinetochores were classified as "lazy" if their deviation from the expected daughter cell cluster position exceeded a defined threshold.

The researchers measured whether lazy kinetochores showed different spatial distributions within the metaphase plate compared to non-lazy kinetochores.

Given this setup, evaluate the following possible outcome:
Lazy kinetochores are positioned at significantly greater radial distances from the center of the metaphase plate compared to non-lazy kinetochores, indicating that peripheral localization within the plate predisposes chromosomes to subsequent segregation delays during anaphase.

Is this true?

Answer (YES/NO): NO